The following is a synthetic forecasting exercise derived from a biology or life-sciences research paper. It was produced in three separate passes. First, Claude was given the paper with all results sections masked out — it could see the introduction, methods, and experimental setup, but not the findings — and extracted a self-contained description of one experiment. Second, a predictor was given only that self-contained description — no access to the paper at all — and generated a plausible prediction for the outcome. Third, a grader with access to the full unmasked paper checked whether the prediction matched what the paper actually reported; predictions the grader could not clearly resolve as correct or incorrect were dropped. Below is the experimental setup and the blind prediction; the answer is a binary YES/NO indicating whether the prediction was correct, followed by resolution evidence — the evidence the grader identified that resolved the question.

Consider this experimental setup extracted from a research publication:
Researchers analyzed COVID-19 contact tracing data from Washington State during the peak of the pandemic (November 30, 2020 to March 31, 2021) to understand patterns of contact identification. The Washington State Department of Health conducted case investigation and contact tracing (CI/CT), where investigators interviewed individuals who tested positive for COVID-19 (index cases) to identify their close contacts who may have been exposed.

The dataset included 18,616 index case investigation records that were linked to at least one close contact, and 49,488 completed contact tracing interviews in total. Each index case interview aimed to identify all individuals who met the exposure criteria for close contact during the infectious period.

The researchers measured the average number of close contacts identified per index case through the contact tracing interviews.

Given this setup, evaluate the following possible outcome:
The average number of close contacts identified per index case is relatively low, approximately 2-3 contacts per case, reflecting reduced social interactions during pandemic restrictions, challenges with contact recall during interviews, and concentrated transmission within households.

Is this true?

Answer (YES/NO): YES